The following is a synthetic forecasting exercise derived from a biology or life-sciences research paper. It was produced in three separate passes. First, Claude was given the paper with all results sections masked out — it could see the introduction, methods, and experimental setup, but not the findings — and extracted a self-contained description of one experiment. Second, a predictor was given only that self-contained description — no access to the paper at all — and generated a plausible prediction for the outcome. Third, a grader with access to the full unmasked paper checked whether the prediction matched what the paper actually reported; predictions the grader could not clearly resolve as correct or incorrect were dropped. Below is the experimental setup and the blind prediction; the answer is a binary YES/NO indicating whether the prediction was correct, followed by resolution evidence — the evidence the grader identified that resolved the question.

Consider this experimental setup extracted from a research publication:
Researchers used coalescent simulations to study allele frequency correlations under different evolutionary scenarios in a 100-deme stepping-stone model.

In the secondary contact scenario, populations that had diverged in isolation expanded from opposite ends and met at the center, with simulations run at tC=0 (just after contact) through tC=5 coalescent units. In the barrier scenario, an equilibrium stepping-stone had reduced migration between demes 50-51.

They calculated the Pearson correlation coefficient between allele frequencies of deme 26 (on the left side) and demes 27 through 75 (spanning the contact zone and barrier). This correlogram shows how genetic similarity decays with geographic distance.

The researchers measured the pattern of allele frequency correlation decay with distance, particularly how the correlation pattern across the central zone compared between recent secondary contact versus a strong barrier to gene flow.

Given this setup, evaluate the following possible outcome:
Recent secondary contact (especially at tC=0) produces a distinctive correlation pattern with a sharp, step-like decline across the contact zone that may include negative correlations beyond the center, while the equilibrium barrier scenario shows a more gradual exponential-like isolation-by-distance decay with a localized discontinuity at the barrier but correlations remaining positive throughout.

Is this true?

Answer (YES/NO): NO